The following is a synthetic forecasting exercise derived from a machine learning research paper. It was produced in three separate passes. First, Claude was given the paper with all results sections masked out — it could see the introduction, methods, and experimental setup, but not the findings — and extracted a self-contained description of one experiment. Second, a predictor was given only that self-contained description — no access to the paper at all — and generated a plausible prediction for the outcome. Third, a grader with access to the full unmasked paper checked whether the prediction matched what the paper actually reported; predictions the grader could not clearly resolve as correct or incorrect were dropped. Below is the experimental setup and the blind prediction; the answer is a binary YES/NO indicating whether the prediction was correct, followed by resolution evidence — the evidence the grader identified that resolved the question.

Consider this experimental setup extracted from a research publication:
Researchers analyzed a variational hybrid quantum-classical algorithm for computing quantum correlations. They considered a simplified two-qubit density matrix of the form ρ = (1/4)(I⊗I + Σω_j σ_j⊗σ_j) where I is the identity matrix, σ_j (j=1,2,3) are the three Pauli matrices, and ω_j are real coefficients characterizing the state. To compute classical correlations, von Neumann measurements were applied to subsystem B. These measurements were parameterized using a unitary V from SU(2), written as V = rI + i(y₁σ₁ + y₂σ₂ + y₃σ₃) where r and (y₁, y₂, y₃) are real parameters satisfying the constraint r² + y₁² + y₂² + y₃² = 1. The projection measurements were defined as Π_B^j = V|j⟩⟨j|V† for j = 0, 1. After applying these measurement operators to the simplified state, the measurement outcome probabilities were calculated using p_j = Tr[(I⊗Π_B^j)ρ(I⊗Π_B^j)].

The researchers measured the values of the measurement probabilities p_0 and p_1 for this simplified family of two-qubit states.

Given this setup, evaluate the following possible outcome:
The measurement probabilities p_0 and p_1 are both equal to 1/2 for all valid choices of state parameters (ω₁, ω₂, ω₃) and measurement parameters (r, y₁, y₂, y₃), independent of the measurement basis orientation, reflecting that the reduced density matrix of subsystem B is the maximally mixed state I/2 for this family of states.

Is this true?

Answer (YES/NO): YES